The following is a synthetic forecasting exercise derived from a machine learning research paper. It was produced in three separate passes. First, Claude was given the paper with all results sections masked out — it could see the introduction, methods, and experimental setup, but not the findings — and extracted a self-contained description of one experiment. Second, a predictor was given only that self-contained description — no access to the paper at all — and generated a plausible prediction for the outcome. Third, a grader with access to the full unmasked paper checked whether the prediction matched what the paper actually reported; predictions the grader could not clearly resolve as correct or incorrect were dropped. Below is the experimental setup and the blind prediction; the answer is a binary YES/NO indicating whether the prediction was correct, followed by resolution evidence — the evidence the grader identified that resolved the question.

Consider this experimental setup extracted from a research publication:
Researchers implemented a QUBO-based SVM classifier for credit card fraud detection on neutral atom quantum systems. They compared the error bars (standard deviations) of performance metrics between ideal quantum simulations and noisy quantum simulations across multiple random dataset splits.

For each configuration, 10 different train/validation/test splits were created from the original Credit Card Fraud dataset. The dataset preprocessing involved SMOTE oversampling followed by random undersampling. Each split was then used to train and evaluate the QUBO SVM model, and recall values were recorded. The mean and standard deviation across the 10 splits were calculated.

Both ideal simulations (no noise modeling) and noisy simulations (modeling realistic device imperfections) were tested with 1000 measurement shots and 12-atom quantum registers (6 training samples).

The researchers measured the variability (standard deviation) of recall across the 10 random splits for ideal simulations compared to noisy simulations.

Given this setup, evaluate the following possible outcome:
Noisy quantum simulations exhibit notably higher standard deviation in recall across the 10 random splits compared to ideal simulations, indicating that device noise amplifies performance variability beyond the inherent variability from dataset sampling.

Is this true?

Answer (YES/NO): NO